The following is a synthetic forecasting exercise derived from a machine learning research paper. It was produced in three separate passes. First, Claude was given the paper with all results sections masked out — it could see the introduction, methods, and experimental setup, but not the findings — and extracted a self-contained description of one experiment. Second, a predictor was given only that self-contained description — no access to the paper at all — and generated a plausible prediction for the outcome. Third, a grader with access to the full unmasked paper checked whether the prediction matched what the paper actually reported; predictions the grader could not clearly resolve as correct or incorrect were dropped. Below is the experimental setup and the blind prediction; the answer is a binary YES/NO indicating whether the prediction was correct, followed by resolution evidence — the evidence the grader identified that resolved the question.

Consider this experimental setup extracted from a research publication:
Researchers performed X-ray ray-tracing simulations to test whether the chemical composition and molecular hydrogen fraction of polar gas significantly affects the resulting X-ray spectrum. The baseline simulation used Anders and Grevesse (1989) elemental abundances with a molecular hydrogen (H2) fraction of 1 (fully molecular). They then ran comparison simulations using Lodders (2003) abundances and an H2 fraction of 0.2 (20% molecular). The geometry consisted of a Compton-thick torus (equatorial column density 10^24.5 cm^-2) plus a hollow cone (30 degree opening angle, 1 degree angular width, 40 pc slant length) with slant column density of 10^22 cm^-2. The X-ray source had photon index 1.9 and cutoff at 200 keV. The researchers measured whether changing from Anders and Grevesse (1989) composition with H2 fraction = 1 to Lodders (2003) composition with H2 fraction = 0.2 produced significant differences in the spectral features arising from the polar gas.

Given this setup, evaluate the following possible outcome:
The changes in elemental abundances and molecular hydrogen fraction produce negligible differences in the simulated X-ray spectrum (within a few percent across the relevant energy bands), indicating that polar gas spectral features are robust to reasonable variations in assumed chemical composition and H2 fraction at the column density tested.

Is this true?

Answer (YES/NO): YES